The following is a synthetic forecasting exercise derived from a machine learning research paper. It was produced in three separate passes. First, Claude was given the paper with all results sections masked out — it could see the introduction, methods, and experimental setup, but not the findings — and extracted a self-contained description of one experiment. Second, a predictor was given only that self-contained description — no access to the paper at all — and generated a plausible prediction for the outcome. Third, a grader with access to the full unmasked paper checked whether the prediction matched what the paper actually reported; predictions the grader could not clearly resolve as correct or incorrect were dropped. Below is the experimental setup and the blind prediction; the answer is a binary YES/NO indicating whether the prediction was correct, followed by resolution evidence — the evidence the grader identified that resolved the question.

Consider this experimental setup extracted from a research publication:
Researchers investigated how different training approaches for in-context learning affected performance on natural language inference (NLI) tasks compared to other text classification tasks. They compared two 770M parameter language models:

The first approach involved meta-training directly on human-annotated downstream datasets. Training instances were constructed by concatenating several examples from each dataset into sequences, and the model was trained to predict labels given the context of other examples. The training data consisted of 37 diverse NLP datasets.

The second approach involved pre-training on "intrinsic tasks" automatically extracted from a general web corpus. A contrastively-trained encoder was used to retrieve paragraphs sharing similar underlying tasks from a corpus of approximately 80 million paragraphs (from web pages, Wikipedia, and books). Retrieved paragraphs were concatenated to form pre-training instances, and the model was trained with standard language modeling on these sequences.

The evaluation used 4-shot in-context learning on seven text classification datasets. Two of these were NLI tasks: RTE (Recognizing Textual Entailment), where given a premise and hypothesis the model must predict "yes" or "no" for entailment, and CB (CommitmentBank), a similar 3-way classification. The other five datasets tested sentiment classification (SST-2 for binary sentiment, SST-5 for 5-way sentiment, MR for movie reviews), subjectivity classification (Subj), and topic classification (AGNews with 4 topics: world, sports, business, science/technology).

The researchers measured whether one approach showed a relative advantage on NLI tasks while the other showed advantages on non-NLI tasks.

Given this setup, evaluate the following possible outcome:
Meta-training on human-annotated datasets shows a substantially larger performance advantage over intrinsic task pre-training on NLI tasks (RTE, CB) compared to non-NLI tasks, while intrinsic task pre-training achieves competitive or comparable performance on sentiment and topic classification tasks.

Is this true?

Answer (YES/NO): NO